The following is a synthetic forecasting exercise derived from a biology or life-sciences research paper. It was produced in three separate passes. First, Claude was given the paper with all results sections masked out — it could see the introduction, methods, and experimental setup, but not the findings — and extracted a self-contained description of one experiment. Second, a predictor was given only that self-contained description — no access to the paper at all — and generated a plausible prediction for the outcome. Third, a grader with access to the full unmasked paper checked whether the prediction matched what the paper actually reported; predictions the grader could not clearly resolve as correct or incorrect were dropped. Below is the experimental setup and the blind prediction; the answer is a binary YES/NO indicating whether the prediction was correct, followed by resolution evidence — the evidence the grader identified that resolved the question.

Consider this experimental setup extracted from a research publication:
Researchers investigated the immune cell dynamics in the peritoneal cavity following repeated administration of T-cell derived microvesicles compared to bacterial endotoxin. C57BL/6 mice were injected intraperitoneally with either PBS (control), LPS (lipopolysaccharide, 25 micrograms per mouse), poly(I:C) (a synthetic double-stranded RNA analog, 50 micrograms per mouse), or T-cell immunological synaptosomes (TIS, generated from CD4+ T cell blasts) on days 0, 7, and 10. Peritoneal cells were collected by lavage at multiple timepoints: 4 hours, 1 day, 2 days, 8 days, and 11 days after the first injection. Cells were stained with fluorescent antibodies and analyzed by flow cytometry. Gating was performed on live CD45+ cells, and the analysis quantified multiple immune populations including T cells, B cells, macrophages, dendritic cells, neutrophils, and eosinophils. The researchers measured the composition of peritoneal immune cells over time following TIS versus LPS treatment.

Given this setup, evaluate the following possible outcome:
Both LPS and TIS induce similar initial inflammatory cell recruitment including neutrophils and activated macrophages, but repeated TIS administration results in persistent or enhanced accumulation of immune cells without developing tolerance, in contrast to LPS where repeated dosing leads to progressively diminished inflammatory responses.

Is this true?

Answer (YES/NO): NO